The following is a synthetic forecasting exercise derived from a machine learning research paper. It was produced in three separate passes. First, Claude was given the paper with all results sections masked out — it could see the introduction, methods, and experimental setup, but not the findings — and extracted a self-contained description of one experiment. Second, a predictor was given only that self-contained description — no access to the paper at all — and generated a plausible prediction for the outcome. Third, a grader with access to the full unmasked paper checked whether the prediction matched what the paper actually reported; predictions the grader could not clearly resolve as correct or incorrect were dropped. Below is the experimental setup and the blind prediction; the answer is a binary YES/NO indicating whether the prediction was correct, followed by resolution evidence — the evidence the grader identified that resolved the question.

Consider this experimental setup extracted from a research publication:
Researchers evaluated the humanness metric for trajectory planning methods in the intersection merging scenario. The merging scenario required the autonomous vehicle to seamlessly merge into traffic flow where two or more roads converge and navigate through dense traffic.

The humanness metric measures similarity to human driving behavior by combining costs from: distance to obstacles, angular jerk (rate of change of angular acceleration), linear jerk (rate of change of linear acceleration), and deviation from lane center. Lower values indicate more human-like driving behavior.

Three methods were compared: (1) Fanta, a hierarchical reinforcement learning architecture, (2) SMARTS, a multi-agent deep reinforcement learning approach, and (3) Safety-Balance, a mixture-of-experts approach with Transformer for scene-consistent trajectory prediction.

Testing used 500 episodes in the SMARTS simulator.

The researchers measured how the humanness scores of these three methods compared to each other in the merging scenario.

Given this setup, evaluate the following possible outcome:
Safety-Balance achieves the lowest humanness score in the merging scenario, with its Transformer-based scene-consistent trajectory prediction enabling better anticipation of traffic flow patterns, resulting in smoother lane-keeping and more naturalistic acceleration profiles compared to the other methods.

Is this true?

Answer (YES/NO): YES